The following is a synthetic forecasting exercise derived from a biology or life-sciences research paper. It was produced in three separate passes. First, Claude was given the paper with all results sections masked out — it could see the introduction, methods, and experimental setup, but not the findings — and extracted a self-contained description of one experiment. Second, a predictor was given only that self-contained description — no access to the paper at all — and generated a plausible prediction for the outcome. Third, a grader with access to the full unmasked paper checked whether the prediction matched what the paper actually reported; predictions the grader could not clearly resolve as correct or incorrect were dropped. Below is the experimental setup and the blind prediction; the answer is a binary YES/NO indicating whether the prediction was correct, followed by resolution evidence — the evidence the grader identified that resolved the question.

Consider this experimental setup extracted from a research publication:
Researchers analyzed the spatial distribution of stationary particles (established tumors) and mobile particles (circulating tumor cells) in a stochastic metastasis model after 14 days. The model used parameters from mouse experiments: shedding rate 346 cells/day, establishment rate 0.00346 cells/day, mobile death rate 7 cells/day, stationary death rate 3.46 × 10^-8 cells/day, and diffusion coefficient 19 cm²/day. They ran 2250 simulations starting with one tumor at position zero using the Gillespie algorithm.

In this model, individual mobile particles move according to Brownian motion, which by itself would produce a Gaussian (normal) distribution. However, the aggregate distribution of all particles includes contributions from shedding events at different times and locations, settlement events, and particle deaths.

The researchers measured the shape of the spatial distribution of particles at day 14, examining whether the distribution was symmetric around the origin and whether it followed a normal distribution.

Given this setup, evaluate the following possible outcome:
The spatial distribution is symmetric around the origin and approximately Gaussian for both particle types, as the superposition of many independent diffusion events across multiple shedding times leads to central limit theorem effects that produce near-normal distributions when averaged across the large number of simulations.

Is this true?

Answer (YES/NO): NO